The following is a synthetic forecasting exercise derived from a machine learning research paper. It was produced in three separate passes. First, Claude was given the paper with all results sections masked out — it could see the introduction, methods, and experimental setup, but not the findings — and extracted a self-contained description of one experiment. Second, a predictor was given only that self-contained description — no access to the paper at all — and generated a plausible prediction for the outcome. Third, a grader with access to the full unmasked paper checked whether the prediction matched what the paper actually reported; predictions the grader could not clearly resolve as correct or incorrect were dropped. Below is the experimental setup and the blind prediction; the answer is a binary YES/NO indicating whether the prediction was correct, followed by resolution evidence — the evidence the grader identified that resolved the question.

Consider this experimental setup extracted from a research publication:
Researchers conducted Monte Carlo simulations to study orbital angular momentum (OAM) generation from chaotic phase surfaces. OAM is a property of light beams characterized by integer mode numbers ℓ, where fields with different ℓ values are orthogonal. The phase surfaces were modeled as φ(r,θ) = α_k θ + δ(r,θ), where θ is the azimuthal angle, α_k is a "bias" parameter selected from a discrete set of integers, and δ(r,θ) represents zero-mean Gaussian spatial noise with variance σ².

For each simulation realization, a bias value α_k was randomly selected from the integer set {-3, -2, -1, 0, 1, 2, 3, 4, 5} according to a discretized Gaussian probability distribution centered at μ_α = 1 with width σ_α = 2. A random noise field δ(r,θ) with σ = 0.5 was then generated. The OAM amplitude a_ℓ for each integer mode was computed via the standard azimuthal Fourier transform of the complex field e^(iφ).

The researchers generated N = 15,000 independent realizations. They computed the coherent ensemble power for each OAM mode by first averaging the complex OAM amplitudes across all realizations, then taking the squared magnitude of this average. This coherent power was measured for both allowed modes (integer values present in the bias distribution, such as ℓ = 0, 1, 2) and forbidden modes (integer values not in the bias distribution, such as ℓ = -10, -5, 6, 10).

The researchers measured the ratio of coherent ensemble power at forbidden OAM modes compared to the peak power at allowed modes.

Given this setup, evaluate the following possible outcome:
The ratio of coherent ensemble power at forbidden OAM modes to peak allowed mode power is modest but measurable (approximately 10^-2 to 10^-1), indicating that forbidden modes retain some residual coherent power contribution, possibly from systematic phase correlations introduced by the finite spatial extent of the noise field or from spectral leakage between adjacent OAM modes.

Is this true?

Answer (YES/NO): NO